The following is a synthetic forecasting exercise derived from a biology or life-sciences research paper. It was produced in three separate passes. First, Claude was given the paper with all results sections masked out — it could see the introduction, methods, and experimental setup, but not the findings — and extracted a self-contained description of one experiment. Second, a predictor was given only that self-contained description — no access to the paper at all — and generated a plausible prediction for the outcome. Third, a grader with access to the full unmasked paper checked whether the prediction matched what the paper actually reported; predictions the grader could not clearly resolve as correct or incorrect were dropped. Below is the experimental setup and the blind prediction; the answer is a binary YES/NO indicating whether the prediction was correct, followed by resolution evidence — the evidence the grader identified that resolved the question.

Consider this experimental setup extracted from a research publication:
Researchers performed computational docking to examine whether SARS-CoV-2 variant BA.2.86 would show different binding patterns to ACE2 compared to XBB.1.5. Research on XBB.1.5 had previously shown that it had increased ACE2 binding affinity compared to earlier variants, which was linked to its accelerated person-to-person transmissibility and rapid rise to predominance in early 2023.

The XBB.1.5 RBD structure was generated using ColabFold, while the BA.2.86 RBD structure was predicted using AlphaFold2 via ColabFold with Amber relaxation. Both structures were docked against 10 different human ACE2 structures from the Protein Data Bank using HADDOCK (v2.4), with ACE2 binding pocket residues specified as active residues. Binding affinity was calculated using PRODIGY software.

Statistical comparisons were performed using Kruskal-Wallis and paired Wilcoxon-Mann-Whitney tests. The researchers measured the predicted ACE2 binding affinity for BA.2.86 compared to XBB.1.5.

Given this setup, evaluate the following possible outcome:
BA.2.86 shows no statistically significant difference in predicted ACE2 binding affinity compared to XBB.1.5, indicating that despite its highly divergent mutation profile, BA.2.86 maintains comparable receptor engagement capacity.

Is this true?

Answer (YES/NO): YES